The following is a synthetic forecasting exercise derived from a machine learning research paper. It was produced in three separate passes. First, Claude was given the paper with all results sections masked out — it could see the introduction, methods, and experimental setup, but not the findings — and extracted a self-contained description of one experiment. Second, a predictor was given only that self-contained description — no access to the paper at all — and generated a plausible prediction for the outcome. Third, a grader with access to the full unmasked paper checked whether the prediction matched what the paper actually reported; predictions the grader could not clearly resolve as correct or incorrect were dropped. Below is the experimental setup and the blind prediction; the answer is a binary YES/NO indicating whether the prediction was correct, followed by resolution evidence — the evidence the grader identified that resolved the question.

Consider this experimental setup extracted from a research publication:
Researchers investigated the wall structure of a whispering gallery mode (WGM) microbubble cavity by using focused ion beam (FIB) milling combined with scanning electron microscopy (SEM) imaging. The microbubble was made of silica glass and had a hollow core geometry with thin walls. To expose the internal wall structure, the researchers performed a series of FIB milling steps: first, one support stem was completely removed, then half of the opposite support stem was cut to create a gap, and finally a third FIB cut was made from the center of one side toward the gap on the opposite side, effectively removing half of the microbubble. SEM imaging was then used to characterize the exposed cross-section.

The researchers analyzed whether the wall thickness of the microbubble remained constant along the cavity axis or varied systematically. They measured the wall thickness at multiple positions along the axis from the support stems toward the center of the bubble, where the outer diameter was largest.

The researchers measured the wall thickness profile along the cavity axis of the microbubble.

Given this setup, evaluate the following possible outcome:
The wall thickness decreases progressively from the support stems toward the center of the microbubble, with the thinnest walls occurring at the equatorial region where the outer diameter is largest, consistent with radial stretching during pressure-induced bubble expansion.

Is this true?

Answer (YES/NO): YES